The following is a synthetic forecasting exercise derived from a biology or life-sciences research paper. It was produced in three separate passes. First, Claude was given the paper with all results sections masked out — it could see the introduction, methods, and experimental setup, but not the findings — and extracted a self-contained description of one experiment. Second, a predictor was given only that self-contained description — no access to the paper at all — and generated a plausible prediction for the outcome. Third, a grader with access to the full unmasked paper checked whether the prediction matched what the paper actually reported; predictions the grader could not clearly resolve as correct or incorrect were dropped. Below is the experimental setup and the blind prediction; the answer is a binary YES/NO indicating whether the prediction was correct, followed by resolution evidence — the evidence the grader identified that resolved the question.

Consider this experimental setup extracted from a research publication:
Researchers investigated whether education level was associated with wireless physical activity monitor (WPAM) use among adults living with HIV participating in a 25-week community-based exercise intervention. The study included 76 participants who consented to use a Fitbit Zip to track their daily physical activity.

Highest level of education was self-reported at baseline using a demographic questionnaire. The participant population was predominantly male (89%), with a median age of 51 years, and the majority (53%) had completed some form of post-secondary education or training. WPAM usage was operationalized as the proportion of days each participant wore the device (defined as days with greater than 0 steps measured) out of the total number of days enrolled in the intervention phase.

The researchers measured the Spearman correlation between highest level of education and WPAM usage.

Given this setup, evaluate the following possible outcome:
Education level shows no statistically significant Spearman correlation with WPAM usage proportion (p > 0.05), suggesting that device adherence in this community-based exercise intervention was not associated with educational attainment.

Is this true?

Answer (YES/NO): YES